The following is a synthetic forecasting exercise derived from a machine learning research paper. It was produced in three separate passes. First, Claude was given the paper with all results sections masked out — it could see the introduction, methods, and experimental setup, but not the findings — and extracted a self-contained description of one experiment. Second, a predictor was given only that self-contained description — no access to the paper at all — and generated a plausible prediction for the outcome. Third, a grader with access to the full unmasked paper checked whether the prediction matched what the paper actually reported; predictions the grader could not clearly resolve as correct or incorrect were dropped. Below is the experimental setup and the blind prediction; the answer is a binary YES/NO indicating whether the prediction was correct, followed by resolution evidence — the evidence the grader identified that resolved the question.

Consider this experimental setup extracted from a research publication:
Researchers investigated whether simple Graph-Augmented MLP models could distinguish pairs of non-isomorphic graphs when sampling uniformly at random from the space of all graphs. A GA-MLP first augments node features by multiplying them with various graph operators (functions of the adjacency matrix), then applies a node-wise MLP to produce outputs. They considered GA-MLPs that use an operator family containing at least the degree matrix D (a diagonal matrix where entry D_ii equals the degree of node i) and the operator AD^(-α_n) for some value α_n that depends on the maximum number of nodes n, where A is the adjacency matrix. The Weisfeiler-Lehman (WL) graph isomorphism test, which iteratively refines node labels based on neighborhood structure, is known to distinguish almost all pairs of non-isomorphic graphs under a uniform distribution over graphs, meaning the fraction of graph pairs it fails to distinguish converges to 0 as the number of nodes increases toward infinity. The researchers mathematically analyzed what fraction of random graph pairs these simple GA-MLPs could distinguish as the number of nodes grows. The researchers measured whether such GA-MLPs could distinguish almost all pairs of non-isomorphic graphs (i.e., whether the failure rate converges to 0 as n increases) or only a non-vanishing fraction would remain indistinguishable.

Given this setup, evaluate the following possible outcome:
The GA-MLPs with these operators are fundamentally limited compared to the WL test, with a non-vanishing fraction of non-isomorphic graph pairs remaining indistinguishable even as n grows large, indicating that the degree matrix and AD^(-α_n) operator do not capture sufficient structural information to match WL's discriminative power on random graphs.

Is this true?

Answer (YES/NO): NO